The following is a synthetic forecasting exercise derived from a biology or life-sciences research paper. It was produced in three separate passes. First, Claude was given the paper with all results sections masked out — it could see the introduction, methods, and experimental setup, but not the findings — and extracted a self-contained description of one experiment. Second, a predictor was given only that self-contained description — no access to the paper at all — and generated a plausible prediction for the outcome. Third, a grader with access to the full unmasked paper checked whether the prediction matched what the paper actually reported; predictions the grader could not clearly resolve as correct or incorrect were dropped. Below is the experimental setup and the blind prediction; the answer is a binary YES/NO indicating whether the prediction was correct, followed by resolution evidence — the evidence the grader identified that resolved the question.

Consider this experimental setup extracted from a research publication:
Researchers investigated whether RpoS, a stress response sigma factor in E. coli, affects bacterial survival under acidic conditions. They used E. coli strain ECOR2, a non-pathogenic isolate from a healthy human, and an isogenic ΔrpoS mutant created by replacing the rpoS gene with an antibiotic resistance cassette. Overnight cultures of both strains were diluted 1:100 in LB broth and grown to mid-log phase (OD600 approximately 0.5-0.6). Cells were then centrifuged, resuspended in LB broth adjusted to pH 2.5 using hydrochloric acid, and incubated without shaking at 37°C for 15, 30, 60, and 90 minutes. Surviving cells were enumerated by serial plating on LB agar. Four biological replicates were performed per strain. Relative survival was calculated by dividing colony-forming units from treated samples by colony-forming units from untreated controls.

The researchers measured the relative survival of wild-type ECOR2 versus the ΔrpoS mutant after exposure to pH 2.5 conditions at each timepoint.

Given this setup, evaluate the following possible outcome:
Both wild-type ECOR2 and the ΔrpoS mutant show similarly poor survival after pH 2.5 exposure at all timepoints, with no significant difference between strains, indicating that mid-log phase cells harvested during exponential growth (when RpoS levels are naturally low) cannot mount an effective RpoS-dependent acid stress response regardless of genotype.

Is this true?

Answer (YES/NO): NO